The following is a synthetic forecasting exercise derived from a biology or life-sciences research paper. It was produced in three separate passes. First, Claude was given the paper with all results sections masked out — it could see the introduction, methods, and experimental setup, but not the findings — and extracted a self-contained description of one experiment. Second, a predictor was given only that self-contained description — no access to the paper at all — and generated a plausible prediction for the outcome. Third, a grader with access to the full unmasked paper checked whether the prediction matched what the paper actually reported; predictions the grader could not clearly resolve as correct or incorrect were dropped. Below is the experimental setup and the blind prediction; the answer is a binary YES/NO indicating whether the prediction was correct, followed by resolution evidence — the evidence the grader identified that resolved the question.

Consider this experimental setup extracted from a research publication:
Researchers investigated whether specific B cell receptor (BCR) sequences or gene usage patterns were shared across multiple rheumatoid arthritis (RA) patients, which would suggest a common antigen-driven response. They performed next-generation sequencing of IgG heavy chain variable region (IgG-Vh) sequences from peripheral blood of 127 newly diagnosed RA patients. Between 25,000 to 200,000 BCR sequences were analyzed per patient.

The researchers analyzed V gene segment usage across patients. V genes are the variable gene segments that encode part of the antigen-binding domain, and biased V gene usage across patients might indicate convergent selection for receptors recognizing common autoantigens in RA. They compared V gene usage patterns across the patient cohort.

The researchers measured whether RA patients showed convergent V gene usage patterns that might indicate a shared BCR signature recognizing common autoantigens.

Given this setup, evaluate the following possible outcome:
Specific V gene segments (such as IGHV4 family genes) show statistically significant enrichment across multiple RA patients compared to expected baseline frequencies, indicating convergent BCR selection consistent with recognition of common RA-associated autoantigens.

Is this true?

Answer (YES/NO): NO